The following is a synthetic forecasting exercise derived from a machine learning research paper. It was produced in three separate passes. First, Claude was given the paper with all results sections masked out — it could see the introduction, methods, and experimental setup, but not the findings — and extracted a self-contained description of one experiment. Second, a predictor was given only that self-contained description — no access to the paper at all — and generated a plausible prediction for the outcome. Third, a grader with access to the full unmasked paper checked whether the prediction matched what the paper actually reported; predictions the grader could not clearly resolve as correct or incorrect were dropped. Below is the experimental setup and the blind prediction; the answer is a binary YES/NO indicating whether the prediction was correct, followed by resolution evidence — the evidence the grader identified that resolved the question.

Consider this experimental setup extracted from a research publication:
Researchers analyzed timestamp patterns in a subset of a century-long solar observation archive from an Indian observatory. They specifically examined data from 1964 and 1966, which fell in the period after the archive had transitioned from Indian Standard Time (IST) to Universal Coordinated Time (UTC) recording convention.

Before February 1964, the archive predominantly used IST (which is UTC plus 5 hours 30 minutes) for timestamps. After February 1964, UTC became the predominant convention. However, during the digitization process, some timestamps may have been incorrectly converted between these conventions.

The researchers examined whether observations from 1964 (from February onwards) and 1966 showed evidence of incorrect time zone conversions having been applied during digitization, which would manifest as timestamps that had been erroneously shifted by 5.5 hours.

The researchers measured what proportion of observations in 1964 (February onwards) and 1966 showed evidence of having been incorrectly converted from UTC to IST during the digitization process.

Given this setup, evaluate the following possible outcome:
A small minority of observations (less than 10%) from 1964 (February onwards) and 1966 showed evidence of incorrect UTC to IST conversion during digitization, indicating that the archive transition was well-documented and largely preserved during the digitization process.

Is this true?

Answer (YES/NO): NO